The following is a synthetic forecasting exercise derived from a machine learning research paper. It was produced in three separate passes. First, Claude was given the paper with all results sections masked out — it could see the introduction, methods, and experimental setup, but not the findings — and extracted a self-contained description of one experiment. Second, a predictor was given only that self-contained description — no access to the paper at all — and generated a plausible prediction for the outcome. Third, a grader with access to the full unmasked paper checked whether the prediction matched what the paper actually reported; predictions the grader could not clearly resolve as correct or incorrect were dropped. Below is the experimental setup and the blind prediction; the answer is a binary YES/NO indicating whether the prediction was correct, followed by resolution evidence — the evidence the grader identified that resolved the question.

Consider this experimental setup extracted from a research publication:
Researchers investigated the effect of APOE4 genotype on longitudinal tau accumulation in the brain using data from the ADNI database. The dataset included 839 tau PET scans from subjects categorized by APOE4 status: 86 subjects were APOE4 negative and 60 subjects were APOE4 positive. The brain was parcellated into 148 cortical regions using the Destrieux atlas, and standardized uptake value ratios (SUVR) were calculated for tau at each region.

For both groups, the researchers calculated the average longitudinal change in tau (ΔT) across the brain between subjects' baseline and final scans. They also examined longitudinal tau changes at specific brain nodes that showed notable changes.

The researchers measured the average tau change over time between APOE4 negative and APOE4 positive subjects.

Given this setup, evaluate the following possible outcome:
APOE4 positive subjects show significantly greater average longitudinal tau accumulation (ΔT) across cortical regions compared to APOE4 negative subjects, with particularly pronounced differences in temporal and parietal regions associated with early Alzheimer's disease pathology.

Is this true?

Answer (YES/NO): NO